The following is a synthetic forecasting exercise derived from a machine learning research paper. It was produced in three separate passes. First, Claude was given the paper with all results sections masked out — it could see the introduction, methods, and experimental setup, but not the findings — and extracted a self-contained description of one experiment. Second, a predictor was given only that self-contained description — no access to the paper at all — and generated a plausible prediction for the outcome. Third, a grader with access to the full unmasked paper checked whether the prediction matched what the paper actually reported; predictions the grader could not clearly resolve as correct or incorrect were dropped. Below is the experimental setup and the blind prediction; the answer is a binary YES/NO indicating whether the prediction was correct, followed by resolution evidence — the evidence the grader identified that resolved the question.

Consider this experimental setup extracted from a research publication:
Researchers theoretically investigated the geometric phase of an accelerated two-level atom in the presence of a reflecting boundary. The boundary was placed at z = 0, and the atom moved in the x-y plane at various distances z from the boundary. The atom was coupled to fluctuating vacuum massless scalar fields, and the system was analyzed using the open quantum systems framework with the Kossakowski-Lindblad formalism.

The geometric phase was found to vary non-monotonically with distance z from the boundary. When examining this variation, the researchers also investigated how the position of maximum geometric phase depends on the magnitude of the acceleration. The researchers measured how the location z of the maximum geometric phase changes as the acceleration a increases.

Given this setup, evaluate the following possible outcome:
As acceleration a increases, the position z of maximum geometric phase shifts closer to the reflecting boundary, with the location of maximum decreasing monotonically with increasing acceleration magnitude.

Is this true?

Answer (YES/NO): YES